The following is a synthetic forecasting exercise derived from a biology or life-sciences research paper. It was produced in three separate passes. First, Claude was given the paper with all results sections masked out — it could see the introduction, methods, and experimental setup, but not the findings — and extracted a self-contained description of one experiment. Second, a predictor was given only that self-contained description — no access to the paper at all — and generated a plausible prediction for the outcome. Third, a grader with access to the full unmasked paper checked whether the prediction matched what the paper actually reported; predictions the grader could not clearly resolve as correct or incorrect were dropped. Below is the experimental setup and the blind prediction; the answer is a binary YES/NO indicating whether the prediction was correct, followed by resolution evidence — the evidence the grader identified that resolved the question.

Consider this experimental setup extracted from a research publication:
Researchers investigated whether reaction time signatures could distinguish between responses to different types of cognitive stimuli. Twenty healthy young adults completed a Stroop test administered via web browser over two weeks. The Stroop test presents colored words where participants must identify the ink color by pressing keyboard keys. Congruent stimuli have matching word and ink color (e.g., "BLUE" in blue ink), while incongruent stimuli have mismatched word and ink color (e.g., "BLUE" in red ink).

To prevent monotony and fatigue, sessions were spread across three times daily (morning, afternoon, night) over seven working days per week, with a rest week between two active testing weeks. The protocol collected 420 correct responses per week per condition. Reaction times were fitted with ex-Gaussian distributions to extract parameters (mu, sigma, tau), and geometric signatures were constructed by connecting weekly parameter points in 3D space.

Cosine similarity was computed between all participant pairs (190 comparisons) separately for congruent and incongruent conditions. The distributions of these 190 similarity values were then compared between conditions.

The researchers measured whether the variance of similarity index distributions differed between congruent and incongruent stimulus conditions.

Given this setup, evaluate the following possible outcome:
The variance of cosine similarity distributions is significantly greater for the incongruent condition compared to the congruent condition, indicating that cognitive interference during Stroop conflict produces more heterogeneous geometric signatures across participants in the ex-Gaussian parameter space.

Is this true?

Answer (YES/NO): NO